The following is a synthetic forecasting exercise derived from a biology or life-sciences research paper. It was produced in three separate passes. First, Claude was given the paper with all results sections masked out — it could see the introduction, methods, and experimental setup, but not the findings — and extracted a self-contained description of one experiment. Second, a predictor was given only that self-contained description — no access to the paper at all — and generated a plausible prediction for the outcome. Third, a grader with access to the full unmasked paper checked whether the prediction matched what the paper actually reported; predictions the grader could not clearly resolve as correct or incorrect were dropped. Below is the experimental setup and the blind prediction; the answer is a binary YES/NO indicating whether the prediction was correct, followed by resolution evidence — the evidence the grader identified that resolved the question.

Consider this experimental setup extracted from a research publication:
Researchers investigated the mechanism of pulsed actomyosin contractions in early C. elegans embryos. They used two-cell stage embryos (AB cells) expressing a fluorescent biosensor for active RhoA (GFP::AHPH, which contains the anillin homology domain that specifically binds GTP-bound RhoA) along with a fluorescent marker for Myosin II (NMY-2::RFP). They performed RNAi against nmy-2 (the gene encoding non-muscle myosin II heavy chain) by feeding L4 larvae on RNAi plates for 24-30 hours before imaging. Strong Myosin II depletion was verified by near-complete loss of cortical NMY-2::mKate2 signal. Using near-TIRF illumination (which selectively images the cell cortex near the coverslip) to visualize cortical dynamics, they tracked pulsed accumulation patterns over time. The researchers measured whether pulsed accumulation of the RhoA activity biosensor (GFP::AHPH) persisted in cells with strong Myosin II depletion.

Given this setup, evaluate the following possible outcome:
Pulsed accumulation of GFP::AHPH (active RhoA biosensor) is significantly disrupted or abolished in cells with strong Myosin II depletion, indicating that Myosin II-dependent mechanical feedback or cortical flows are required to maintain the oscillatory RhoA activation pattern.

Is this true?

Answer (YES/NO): NO